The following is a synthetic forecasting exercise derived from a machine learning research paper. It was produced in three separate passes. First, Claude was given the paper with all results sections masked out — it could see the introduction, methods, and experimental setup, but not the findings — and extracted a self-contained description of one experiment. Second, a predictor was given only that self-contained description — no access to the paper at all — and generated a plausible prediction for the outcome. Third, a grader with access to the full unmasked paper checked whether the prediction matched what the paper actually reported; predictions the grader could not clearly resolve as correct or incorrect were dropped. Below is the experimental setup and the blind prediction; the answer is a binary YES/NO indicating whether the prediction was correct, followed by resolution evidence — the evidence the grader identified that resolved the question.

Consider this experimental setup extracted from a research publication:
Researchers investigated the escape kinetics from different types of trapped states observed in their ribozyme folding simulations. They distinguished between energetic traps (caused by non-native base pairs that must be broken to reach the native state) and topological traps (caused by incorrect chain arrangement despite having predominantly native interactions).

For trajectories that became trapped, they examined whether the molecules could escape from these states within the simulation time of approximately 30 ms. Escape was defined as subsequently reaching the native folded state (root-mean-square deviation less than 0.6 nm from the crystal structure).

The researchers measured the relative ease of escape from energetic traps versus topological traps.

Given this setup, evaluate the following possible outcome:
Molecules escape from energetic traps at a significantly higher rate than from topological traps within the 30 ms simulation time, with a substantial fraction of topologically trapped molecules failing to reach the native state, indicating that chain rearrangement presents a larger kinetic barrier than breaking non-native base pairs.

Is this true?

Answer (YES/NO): YES